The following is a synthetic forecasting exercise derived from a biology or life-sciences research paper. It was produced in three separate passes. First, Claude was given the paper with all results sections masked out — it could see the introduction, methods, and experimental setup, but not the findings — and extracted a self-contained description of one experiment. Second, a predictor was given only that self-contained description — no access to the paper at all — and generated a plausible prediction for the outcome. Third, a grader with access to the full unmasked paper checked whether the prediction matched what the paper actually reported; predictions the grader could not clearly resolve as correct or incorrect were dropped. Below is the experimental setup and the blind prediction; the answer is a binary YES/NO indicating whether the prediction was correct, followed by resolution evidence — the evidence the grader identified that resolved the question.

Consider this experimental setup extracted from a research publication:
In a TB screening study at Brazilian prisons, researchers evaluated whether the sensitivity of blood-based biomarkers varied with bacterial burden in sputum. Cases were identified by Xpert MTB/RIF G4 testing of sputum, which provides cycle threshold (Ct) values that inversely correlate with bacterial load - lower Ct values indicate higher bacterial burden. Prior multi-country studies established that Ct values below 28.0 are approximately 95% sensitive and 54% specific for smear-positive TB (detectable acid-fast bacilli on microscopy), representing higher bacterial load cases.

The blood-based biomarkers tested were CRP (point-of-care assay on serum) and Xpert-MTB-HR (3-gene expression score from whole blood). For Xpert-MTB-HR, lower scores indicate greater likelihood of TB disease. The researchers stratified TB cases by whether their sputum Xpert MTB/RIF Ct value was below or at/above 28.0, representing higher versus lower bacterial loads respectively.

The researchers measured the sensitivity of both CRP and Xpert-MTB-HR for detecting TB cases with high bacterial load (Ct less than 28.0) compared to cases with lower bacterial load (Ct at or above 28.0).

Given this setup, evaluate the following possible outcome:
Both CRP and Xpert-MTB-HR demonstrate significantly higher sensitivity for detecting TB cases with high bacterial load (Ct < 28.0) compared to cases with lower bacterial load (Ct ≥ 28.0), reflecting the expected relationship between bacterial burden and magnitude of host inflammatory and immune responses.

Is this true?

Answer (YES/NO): YES